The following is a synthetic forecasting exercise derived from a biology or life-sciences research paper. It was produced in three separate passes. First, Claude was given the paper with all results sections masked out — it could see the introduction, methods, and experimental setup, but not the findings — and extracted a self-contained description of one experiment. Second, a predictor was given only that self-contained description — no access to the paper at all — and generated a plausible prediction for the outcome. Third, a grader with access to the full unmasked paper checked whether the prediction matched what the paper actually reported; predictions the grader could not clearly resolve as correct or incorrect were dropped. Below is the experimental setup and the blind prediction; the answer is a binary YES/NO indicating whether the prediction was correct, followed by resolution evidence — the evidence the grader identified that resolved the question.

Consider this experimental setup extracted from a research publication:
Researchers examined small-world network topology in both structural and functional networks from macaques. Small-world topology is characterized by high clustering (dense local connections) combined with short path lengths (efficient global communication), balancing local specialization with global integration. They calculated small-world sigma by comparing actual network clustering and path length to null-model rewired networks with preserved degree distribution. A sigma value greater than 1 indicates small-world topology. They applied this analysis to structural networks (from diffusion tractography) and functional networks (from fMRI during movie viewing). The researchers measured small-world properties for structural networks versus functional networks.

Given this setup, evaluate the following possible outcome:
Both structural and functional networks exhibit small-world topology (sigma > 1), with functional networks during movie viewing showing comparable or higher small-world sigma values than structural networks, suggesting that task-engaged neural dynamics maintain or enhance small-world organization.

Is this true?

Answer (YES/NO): YES